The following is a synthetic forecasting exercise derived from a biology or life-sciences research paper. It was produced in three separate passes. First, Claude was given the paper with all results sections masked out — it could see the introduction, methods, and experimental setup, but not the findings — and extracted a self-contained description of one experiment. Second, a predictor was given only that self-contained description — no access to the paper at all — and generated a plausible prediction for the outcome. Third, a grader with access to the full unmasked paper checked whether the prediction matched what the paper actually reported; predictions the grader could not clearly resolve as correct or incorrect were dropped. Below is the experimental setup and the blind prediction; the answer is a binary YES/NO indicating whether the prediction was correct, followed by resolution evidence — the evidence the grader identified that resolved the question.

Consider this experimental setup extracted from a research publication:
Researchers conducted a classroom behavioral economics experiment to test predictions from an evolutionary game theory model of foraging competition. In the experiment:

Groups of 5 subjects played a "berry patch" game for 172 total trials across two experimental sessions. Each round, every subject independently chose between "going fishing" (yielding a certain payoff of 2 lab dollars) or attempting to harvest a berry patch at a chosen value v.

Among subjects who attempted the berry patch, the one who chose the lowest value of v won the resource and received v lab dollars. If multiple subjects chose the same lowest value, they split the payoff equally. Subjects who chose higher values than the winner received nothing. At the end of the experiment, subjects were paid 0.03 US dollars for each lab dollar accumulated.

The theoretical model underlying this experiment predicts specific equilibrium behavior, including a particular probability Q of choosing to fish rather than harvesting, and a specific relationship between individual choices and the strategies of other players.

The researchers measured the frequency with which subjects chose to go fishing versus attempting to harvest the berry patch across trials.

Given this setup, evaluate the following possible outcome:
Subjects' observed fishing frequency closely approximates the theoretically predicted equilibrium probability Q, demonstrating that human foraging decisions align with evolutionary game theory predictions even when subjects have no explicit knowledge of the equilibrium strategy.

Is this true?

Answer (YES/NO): NO